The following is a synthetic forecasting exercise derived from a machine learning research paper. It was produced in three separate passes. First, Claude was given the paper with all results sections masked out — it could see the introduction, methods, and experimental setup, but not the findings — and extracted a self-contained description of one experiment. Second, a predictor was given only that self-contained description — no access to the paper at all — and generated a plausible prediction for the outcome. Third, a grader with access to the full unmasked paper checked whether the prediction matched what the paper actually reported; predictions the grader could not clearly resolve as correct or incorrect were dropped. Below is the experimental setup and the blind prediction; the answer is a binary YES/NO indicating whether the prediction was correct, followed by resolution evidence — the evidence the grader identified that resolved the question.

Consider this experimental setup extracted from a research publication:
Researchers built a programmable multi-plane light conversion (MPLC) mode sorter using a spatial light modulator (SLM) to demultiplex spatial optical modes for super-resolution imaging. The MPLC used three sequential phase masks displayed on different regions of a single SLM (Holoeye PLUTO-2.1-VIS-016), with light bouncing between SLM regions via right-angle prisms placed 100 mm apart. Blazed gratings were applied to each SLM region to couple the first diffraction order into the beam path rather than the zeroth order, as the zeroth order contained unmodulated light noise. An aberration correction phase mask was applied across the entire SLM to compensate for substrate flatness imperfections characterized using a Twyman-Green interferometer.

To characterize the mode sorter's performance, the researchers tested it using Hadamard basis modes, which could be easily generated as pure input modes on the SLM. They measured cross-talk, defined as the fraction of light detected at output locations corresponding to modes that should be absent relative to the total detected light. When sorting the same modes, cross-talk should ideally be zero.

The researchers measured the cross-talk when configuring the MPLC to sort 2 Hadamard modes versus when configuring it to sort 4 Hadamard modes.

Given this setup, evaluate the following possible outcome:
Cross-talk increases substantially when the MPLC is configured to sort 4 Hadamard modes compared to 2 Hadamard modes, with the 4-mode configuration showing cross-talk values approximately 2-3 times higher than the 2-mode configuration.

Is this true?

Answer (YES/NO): NO